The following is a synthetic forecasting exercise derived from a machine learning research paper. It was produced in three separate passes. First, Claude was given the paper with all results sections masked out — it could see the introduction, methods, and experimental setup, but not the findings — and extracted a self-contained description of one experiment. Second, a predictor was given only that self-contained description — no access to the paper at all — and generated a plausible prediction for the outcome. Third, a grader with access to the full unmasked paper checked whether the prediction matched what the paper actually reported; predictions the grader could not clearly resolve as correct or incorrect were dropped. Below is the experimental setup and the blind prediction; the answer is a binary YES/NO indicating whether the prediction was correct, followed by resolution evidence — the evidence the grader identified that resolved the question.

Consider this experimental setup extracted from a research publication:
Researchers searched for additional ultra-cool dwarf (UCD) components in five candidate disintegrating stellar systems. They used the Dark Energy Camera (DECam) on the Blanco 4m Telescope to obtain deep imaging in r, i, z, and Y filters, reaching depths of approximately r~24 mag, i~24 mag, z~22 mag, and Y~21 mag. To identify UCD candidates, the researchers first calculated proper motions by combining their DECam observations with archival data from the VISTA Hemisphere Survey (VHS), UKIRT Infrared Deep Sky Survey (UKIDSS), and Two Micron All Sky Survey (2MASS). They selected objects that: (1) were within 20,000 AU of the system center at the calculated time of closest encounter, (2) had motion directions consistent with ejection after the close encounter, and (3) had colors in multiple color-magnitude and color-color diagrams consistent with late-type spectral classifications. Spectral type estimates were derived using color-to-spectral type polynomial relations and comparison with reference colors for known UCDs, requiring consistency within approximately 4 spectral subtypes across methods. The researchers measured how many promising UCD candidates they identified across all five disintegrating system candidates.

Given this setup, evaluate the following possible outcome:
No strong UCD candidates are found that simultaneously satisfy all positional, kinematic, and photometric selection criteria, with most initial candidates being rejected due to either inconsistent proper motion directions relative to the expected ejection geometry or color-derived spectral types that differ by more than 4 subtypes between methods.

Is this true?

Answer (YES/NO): NO